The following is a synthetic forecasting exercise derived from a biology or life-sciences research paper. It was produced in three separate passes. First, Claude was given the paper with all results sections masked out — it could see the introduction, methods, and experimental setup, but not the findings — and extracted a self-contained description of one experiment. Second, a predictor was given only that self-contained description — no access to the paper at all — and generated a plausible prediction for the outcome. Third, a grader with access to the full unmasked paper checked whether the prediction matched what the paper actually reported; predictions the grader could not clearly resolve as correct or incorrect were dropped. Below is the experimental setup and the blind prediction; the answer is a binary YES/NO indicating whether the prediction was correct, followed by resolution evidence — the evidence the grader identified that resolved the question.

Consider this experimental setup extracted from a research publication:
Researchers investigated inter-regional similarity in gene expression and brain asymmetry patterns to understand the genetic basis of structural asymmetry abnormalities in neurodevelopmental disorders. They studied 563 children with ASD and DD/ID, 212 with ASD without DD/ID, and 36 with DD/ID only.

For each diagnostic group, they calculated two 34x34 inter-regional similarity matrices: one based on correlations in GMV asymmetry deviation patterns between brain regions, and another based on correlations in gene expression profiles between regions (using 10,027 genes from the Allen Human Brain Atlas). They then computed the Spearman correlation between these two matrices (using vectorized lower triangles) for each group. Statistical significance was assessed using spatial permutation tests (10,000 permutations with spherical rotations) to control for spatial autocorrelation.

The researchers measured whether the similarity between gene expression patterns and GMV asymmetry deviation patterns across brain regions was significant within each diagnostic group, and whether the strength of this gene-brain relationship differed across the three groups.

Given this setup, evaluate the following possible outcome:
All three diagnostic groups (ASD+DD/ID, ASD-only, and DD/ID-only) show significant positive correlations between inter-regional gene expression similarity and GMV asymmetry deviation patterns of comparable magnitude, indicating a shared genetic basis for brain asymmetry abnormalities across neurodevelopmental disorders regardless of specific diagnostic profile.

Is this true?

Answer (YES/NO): NO